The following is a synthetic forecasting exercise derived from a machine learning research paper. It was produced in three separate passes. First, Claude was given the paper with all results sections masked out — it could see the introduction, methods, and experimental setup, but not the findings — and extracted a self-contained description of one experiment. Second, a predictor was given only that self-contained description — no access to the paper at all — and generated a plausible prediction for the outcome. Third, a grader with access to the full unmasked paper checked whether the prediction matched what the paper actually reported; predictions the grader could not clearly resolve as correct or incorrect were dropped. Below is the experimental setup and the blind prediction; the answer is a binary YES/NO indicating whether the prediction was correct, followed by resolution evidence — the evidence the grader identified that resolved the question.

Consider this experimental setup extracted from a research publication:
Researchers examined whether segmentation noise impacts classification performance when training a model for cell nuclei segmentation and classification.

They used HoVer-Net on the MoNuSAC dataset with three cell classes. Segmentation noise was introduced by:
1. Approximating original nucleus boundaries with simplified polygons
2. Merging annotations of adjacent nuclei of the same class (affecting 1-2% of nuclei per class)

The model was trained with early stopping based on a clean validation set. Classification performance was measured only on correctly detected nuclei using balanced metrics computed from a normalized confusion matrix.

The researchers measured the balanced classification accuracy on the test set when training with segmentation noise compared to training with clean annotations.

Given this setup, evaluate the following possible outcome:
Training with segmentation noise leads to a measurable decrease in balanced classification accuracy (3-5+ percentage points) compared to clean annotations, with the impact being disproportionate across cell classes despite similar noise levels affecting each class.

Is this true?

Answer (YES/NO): NO